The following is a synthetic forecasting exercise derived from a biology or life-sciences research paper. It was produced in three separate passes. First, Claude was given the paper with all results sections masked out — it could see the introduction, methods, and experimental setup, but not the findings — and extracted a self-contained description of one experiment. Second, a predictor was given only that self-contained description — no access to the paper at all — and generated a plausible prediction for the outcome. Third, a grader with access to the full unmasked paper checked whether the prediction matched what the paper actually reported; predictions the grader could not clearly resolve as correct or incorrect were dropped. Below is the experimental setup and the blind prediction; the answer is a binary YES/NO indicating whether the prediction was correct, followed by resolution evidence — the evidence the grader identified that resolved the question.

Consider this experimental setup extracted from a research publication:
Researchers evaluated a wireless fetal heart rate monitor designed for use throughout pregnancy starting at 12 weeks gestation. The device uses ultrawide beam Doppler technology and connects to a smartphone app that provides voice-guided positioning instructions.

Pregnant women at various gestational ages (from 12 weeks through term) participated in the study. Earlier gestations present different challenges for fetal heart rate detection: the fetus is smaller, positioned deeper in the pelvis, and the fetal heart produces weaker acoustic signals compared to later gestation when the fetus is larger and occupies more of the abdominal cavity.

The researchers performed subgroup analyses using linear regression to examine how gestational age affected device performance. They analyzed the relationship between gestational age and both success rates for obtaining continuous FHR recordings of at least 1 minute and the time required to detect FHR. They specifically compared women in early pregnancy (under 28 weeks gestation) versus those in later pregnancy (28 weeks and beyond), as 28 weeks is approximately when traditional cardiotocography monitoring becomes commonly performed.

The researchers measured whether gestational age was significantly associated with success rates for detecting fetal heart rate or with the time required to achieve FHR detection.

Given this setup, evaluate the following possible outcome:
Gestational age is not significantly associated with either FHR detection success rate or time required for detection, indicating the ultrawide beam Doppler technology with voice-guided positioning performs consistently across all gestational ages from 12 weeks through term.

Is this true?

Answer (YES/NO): YES